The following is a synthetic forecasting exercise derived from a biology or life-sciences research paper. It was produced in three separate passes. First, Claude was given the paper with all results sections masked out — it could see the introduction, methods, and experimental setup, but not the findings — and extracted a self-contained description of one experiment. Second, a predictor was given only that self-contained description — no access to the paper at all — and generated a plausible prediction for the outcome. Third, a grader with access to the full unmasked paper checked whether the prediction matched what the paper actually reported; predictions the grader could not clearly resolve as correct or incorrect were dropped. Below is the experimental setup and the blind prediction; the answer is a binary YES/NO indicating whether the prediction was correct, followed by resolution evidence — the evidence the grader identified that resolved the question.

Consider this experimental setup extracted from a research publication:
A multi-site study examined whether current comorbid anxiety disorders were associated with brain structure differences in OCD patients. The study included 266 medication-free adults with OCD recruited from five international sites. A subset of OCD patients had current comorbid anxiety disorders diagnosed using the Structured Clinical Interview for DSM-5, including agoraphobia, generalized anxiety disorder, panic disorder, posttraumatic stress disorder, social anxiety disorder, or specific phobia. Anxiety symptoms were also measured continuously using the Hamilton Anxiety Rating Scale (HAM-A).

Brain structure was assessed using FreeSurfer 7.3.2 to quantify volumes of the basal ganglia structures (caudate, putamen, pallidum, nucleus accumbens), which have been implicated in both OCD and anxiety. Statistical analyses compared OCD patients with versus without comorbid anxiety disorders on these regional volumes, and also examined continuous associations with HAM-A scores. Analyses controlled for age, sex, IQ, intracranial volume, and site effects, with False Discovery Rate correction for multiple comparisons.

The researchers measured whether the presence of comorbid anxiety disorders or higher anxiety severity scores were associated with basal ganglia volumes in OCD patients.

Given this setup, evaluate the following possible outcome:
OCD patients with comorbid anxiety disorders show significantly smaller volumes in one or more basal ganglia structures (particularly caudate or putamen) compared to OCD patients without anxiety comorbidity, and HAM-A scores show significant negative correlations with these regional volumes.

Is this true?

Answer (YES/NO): NO